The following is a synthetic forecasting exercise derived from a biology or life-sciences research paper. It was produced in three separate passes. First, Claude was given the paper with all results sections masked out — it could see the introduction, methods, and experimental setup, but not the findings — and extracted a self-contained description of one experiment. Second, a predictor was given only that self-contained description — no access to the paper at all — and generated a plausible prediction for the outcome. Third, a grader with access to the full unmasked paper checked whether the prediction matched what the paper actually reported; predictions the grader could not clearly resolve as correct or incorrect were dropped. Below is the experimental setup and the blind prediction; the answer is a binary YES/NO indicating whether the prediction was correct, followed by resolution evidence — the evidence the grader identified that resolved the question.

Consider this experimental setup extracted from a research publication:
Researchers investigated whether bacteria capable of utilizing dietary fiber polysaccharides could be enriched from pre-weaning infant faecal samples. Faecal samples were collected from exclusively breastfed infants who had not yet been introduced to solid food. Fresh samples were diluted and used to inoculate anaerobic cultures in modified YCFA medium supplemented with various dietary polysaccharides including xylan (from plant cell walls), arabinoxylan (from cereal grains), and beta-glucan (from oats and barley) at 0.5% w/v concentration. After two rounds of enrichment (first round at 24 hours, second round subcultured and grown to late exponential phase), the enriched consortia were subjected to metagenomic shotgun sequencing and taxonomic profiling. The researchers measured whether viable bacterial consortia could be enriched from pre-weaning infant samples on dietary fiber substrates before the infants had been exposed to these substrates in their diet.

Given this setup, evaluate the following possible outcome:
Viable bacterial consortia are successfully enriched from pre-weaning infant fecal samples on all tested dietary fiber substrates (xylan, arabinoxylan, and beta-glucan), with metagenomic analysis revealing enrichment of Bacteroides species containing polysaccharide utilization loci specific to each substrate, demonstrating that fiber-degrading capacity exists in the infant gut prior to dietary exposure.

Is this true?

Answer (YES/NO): NO